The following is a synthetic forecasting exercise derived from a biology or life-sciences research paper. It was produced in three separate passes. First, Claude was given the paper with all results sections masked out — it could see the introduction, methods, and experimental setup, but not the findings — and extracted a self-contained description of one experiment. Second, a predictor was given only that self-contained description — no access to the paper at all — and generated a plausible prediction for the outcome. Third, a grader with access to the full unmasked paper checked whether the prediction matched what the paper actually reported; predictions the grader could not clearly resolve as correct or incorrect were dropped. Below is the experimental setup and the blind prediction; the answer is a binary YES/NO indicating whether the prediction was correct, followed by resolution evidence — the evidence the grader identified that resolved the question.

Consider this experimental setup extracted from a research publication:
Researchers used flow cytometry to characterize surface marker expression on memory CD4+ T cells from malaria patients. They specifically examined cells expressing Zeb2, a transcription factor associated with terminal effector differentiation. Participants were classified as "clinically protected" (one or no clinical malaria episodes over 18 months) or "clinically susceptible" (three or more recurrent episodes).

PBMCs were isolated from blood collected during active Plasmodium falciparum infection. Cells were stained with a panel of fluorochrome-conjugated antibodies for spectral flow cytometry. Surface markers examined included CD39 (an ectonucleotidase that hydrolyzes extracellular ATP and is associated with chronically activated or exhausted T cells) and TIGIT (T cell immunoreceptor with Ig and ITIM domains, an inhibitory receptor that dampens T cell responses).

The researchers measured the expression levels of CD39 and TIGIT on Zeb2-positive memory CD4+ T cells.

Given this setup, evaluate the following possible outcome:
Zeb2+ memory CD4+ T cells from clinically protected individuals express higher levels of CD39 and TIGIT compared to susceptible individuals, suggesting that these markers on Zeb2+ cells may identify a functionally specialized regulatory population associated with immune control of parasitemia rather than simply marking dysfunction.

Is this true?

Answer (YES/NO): NO